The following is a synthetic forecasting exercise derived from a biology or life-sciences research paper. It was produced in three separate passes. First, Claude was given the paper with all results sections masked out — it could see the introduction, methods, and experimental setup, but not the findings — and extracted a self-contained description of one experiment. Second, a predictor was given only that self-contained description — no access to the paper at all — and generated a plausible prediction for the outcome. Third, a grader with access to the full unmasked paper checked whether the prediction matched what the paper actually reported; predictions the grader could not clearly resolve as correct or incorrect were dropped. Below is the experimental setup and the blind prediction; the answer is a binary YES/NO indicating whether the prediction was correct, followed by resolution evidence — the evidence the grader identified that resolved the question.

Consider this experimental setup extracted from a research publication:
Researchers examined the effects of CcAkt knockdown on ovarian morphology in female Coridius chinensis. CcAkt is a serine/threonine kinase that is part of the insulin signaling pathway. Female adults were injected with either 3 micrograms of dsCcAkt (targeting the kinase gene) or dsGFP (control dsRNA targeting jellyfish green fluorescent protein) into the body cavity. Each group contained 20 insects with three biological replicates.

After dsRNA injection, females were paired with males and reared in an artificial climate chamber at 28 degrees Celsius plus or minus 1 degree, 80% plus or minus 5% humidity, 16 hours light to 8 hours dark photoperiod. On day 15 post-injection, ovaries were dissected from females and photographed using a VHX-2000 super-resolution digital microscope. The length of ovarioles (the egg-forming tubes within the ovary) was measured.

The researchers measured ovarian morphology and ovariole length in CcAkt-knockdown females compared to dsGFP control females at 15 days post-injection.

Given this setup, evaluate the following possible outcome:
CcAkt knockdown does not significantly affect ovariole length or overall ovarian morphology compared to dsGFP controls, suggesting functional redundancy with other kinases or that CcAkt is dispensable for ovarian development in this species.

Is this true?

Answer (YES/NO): NO